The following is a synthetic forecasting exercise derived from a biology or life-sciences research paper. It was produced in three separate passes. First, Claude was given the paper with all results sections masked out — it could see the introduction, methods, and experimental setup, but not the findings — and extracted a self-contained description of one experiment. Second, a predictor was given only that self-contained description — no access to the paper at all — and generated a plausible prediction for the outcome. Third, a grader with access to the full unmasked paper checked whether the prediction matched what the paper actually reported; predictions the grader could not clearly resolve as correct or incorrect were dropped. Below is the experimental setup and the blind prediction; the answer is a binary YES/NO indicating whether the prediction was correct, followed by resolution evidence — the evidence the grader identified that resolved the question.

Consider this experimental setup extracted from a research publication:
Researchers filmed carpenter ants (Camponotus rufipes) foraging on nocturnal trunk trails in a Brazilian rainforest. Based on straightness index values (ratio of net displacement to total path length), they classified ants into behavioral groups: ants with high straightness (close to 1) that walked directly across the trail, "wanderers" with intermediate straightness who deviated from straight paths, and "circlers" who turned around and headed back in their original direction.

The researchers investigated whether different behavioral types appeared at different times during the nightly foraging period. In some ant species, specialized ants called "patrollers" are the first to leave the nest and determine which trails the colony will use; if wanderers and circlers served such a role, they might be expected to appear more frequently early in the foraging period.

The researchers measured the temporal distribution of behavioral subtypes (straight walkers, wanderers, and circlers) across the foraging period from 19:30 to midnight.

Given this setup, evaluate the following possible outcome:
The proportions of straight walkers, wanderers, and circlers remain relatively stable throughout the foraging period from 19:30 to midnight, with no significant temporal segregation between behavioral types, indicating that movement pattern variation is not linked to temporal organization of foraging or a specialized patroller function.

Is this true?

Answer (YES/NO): NO